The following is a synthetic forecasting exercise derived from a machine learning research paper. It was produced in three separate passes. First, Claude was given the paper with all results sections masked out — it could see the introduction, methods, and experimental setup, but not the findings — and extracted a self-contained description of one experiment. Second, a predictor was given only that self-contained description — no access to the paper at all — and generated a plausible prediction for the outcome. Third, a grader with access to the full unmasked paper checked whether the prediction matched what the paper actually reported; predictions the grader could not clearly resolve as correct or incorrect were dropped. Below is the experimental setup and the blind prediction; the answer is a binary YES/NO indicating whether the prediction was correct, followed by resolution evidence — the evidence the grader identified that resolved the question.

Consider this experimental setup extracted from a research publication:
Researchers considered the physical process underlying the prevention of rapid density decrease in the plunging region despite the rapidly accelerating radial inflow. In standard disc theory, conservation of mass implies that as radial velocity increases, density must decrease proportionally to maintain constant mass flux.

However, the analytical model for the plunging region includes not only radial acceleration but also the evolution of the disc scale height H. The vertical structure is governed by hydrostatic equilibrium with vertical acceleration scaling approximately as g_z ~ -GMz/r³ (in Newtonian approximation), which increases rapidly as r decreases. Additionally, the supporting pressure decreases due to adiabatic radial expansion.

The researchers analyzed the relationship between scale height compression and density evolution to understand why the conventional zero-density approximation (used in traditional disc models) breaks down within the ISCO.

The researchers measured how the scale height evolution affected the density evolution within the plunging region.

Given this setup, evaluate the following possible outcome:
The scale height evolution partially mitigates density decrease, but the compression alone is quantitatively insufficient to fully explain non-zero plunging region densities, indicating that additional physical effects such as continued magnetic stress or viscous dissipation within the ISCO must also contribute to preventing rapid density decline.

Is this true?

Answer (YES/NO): NO